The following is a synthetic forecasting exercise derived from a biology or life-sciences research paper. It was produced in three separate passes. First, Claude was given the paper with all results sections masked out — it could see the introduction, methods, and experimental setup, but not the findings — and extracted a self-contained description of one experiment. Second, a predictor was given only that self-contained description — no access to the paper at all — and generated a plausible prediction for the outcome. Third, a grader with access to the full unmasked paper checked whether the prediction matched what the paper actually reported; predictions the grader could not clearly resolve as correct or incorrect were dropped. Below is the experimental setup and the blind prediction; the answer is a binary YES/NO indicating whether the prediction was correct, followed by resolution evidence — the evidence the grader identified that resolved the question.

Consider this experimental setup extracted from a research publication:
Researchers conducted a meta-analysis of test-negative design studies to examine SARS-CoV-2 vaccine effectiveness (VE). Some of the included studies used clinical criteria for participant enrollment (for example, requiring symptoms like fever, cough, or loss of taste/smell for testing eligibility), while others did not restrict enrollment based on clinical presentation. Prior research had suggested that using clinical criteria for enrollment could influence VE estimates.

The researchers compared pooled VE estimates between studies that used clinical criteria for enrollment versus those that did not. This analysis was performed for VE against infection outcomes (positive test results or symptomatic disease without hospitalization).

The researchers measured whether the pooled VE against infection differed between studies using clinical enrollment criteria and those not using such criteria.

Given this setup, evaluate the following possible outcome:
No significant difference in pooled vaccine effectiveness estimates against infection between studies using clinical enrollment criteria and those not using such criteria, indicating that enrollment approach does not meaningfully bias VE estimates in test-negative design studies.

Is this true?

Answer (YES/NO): NO